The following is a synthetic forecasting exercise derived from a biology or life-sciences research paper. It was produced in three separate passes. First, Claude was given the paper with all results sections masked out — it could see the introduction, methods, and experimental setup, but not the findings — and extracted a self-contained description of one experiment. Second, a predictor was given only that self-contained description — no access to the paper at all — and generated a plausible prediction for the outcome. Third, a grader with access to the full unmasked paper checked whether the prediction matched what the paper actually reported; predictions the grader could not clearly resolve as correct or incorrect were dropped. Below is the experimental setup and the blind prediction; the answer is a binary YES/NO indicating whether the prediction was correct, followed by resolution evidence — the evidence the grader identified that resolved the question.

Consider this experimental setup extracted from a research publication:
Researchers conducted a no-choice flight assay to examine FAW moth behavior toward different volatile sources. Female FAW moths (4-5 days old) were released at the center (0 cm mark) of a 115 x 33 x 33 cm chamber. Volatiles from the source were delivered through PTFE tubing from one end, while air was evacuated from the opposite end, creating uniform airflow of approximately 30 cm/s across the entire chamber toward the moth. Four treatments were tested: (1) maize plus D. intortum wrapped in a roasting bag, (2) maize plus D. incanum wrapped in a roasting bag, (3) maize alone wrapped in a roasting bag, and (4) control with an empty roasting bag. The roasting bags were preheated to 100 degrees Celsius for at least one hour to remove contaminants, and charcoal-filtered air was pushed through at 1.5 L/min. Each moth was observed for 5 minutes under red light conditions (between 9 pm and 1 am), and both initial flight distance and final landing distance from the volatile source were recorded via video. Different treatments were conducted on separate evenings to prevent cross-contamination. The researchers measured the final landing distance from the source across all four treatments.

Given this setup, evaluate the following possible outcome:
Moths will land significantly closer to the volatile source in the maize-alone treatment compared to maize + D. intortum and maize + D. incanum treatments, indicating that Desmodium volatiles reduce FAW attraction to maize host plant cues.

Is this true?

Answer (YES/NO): YES